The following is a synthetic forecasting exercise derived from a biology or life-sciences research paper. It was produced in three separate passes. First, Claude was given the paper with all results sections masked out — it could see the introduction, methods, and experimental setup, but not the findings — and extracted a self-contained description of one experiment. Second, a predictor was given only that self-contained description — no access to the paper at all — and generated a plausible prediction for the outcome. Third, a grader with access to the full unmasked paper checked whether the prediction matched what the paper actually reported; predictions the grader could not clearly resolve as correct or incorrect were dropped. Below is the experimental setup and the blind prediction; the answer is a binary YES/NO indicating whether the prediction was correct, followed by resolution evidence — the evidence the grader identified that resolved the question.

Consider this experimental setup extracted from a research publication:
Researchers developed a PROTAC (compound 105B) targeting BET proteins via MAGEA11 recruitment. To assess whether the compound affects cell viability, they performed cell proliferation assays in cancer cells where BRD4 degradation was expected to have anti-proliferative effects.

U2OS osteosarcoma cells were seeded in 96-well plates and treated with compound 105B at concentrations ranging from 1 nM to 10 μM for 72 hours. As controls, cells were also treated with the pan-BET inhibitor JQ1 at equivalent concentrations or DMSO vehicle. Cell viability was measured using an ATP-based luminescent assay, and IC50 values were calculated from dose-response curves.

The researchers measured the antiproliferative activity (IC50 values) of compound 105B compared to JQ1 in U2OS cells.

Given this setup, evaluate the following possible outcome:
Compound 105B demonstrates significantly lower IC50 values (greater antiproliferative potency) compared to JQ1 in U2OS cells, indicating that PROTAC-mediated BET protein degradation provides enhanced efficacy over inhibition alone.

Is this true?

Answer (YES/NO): NO